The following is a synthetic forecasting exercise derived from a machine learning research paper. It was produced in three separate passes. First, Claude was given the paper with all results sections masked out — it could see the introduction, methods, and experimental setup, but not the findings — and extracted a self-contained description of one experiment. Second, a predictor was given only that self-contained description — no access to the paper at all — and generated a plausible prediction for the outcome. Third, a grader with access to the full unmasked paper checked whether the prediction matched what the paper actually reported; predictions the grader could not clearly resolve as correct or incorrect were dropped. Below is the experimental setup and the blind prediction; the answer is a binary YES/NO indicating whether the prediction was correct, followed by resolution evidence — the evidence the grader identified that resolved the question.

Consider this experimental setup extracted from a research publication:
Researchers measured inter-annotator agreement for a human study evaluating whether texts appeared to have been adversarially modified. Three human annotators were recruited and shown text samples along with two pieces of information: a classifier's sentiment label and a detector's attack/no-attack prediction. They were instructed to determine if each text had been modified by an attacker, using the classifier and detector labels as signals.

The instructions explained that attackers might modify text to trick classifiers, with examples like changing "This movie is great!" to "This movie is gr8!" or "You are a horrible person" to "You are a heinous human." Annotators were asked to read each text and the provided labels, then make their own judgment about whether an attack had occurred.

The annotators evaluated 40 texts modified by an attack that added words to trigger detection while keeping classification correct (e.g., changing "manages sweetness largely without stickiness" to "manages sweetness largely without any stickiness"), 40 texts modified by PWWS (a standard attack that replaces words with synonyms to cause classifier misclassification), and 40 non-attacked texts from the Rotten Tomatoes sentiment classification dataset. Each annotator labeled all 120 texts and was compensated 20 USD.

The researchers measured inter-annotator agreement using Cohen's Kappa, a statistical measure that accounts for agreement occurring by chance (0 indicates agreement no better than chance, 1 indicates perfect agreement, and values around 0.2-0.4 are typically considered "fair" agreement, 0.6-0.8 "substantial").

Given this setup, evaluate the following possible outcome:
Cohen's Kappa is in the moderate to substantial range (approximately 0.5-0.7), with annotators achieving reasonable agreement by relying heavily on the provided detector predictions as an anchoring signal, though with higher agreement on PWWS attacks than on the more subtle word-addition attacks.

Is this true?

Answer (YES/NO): NO